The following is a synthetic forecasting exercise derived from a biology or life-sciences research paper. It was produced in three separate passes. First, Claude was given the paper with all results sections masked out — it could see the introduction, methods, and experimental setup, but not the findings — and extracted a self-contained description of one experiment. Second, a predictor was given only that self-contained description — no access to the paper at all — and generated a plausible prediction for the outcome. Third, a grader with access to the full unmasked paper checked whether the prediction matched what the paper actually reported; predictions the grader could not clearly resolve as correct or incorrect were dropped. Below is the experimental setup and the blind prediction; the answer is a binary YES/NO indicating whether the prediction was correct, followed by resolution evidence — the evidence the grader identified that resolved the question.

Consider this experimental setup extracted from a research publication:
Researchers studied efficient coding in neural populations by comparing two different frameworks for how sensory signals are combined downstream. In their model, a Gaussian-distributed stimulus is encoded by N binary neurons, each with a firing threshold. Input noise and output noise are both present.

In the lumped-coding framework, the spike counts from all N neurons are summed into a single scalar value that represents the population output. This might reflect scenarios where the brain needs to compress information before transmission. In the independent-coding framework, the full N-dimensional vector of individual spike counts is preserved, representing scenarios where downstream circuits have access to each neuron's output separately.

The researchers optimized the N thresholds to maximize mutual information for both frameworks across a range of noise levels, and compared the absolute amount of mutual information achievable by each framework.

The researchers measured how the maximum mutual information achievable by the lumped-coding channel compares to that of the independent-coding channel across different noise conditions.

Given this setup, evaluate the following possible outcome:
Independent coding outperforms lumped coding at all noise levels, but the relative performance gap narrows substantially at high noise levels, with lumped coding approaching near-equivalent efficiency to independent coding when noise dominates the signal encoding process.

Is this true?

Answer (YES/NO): NO